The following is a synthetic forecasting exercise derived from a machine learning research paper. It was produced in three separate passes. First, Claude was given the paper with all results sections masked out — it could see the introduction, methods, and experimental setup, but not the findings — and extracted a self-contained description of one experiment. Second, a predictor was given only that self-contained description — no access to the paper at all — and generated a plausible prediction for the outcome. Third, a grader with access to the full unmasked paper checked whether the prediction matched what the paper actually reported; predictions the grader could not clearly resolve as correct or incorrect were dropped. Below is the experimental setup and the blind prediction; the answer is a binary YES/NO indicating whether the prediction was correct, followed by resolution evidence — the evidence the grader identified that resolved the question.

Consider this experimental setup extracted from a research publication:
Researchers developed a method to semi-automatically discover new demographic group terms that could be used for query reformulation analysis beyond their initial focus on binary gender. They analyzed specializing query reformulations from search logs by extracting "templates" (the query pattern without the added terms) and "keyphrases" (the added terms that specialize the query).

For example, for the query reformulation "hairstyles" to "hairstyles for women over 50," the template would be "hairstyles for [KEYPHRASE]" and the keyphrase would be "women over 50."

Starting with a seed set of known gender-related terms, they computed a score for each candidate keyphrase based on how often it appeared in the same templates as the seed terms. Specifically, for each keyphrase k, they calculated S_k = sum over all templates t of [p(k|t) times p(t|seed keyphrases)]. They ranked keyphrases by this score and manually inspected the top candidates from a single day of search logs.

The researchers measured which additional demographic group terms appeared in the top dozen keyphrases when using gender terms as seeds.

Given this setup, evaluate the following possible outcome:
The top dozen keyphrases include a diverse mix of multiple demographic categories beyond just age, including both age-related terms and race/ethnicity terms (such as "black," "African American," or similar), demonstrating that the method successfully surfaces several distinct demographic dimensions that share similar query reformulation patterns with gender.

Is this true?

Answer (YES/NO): NO